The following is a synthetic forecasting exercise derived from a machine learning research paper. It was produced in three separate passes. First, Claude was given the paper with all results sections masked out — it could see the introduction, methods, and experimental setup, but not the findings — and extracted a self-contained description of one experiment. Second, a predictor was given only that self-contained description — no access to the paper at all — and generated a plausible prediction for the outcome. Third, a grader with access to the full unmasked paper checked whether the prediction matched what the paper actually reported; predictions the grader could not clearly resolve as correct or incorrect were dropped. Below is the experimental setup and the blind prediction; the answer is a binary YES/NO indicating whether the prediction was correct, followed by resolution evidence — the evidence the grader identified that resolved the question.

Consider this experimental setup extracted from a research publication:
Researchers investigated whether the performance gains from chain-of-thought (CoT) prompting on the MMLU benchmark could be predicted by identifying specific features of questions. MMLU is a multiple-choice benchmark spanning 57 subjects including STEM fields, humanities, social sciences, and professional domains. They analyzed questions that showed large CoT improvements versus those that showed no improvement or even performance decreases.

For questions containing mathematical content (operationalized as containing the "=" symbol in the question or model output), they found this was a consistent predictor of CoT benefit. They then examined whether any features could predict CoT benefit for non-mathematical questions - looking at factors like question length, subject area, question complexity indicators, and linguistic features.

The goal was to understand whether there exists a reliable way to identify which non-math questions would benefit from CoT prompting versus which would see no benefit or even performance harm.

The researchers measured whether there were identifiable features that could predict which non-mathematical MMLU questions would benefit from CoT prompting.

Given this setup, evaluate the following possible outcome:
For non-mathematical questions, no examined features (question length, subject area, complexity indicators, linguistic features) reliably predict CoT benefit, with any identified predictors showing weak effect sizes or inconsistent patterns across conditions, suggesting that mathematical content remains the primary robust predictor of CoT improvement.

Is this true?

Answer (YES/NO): YES